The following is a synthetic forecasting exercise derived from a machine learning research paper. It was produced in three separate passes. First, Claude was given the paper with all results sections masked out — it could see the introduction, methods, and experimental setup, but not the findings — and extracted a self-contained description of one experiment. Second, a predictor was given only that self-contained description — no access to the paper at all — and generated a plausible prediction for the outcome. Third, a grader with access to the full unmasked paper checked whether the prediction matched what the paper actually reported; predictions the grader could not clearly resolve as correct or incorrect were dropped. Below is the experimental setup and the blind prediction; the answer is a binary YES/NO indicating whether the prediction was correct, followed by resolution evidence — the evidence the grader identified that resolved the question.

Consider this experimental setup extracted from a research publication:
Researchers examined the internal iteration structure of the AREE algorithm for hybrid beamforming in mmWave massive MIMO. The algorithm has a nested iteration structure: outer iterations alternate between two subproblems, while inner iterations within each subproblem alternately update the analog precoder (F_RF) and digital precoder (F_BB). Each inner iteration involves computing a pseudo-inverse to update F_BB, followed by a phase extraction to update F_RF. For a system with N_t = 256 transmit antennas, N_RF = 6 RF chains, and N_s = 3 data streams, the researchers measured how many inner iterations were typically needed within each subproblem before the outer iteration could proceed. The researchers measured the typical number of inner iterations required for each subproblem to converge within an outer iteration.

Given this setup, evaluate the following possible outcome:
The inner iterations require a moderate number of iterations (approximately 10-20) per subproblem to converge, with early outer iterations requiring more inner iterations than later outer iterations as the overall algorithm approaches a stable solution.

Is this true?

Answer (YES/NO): NO